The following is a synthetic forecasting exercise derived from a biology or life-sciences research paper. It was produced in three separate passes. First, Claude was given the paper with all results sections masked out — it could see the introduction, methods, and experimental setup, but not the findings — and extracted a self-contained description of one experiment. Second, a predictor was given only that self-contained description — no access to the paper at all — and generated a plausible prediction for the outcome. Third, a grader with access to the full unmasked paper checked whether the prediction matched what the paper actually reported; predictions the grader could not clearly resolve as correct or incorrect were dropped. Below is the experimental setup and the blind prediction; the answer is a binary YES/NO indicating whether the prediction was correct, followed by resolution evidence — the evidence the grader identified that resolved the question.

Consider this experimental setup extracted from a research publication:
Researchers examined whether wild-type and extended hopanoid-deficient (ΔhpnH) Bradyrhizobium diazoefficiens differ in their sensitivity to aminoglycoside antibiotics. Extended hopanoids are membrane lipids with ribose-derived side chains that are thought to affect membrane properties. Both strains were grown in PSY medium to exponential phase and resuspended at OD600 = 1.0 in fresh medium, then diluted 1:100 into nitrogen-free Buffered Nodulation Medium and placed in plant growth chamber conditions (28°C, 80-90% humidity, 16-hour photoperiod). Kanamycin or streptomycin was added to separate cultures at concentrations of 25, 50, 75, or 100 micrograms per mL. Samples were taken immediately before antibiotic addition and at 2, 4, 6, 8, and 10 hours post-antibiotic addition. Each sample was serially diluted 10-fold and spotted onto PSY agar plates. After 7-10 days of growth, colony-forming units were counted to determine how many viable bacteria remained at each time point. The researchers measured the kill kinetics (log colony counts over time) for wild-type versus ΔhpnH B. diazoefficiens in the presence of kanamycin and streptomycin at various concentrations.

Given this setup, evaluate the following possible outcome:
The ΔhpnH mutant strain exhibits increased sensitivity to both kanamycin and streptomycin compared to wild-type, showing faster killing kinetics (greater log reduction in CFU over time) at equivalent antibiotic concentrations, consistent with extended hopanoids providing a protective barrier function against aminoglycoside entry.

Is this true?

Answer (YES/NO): YES